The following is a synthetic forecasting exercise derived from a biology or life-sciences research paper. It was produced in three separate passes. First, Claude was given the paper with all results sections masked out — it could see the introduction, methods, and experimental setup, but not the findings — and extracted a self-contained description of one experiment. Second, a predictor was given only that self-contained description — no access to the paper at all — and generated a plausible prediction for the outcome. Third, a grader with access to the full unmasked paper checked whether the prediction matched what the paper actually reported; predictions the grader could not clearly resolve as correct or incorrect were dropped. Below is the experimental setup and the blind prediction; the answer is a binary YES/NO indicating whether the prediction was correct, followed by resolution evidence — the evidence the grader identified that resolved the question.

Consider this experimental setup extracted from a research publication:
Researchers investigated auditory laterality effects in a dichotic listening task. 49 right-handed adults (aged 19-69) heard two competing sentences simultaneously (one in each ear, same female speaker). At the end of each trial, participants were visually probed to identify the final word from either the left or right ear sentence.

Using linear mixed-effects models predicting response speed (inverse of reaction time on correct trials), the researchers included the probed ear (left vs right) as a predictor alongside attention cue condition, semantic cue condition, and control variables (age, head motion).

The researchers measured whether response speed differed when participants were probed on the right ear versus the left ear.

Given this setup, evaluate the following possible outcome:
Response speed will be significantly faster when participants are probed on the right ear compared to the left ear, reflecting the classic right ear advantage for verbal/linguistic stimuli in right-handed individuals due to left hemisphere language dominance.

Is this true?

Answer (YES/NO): YES